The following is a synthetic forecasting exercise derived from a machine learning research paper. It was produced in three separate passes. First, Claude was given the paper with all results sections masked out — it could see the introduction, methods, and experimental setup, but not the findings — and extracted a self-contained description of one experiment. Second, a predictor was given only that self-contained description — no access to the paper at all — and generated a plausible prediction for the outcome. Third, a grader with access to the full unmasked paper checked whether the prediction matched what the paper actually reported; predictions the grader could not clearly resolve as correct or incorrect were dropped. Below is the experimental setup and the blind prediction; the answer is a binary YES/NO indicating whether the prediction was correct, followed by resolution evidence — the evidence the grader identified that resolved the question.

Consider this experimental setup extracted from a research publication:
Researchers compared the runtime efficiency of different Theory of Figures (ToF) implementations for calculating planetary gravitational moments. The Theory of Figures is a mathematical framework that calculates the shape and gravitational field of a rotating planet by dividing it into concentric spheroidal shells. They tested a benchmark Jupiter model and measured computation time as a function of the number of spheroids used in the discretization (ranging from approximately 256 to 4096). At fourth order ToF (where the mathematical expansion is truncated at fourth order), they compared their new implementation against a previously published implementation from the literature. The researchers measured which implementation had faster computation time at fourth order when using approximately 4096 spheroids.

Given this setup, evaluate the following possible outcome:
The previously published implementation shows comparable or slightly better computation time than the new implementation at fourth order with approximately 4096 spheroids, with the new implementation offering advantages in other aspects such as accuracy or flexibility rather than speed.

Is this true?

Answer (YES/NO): YES